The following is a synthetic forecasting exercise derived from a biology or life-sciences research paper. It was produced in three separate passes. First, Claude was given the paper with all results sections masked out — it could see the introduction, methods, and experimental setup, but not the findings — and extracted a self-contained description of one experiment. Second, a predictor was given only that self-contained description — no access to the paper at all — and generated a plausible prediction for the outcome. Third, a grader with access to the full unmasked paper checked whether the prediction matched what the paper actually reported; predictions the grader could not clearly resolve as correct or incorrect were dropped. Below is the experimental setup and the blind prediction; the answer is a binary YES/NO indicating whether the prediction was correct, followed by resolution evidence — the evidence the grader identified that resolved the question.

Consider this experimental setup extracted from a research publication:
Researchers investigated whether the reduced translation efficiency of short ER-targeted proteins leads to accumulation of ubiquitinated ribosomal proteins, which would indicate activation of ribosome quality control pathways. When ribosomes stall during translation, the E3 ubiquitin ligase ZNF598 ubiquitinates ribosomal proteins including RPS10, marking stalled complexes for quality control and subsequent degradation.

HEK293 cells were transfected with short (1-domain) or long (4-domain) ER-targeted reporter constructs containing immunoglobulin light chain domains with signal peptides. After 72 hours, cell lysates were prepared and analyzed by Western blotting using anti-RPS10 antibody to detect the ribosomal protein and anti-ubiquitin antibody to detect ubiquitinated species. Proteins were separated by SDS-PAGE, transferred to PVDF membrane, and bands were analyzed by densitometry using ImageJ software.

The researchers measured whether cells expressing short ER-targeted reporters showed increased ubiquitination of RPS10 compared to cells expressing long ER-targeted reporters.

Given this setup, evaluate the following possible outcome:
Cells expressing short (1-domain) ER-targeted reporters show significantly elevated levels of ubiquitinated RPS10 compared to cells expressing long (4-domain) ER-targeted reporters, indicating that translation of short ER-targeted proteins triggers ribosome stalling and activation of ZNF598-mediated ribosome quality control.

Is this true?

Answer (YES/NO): NO